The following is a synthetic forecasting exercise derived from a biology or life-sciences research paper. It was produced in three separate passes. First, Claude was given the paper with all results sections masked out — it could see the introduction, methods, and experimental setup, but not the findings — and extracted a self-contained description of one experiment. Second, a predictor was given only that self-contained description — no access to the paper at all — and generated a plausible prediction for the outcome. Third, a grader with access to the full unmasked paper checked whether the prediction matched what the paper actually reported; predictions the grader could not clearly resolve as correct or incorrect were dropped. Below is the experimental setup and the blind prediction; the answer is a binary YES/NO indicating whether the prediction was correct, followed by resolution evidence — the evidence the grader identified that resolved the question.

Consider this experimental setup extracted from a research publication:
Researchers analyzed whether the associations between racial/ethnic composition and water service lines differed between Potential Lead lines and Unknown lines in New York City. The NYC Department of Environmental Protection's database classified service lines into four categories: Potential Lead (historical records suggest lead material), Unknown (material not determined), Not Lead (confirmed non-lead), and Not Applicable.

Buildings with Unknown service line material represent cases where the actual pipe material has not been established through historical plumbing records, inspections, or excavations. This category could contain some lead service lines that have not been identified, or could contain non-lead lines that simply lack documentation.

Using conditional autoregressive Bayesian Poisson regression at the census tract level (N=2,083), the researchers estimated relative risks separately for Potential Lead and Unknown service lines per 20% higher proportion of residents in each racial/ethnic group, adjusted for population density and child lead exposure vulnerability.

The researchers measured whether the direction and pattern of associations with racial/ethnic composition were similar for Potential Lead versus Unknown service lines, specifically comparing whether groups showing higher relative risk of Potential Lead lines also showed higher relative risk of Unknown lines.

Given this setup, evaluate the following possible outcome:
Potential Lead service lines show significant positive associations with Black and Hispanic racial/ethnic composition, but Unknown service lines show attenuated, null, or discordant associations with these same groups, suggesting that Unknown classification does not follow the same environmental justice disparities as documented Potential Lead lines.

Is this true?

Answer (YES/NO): NO